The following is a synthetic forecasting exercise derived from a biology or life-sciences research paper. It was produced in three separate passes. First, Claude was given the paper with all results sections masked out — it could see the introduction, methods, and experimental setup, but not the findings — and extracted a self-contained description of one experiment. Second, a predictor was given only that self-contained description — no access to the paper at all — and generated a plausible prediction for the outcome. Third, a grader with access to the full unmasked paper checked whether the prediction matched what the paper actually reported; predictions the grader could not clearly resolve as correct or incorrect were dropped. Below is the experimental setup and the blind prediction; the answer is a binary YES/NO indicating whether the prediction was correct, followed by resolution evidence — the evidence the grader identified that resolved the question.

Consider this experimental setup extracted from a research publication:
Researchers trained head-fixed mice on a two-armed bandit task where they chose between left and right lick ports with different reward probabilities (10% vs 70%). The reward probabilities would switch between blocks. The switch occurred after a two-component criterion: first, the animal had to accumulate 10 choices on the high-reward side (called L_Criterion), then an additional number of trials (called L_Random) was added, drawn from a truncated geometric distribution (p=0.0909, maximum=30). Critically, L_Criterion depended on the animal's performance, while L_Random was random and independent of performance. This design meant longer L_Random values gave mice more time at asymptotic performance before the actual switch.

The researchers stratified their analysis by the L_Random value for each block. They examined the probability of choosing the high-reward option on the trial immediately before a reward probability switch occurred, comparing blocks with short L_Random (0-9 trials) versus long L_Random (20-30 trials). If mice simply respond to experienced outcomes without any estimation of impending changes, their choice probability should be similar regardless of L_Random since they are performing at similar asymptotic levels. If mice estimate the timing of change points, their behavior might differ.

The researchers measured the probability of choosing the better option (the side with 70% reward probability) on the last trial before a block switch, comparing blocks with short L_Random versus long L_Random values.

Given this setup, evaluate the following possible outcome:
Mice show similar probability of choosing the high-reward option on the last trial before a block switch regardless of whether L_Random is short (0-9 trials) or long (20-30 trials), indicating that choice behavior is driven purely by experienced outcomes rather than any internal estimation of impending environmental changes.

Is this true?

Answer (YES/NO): NO